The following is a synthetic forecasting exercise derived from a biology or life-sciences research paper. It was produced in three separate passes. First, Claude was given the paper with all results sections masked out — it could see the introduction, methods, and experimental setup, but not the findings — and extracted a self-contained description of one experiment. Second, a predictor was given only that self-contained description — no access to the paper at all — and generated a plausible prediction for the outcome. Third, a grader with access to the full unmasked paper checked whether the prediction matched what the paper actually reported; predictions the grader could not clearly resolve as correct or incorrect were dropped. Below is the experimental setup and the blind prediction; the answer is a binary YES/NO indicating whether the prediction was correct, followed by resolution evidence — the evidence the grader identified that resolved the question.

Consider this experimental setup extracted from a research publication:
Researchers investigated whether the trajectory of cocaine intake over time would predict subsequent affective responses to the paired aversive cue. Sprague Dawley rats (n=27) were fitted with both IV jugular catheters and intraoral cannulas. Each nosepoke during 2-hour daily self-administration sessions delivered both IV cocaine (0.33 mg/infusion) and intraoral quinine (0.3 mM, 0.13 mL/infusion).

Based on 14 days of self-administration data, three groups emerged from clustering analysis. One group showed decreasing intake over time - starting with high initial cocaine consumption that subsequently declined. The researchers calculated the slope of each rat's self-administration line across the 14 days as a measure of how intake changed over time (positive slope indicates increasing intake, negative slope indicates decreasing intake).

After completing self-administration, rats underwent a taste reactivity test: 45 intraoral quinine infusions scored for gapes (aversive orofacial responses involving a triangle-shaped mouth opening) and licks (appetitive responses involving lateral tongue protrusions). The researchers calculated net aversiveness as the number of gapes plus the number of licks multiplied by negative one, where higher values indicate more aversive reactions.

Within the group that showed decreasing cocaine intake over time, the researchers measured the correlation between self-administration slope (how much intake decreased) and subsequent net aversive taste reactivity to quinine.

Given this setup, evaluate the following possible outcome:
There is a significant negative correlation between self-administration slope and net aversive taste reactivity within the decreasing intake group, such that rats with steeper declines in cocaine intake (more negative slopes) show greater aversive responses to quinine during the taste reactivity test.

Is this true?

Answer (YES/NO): NO